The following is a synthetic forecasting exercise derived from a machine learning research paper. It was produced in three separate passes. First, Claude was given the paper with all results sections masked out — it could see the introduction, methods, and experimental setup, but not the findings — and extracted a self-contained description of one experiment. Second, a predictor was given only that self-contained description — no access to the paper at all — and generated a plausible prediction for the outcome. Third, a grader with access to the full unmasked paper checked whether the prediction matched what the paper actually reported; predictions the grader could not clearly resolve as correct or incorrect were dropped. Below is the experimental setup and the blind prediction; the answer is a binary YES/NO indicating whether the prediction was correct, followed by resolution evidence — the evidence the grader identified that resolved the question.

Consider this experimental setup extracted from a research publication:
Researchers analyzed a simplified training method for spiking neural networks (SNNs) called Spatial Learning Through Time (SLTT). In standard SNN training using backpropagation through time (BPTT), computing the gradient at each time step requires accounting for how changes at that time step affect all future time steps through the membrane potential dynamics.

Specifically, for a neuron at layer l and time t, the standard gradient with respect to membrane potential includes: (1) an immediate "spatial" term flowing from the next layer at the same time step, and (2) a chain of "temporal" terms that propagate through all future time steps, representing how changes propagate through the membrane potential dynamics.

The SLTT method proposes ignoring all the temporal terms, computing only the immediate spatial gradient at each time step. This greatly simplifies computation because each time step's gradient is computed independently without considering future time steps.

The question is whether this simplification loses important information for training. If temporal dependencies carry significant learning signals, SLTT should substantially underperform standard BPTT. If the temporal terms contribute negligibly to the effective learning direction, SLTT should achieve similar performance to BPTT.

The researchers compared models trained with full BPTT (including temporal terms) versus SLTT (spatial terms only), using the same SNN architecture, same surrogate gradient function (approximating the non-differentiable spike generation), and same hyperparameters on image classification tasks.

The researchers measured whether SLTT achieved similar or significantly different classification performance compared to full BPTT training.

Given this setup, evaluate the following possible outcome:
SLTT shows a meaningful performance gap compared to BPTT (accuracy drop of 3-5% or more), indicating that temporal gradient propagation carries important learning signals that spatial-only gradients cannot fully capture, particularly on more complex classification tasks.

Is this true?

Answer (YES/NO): NO